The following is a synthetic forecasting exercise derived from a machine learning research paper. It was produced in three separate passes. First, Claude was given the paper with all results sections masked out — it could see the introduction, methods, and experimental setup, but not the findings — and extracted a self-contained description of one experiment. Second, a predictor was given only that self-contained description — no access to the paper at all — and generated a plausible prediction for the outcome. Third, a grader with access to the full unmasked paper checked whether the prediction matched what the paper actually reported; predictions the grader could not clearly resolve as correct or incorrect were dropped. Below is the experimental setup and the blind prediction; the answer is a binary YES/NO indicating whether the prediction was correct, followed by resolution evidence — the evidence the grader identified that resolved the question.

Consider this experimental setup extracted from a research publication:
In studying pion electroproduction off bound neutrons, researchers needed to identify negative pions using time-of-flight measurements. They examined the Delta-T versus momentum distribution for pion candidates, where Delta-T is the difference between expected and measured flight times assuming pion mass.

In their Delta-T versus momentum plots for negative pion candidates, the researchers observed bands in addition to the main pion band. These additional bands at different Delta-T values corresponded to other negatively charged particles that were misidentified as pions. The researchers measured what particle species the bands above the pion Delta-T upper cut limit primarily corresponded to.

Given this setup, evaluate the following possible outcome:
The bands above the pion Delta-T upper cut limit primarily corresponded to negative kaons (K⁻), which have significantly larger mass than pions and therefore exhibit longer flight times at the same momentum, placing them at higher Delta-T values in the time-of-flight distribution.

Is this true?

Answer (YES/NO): NO